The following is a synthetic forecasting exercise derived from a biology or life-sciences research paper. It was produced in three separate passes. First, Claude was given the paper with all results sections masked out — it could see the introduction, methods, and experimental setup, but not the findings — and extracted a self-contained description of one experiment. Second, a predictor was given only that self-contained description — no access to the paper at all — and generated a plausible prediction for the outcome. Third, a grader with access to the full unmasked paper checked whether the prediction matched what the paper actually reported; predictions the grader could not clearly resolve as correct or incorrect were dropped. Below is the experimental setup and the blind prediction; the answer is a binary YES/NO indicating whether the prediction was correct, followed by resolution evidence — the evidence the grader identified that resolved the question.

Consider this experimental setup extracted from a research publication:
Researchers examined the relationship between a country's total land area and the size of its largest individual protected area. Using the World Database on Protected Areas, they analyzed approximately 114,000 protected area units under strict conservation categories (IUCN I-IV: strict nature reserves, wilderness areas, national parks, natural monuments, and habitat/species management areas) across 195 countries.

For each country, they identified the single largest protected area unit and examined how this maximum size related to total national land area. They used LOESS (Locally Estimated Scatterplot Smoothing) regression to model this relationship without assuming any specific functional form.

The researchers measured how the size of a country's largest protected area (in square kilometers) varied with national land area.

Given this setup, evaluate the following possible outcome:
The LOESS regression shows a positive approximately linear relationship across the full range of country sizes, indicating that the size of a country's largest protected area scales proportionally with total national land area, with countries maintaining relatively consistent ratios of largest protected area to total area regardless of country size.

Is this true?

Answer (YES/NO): NO